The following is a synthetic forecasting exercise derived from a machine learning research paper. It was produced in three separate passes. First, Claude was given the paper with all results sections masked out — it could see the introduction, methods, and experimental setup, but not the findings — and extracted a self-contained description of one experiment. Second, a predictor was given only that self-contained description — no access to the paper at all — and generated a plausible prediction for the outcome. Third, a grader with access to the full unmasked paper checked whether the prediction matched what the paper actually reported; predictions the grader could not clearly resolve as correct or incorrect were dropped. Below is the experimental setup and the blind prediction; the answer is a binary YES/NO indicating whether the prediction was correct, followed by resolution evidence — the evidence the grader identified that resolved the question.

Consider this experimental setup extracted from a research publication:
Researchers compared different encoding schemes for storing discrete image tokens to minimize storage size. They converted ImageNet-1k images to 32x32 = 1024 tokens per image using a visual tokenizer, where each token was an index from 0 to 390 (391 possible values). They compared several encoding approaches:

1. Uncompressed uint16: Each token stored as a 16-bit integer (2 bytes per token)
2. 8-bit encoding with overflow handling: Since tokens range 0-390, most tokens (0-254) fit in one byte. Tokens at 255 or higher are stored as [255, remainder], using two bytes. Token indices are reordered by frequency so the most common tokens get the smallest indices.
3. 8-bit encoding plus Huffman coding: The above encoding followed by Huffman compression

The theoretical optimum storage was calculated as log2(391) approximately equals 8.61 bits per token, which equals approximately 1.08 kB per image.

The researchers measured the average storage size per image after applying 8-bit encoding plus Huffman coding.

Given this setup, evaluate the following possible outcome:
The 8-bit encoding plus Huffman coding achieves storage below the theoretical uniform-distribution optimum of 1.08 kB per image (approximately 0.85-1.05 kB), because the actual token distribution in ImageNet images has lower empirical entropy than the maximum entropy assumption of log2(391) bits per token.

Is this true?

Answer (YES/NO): NO